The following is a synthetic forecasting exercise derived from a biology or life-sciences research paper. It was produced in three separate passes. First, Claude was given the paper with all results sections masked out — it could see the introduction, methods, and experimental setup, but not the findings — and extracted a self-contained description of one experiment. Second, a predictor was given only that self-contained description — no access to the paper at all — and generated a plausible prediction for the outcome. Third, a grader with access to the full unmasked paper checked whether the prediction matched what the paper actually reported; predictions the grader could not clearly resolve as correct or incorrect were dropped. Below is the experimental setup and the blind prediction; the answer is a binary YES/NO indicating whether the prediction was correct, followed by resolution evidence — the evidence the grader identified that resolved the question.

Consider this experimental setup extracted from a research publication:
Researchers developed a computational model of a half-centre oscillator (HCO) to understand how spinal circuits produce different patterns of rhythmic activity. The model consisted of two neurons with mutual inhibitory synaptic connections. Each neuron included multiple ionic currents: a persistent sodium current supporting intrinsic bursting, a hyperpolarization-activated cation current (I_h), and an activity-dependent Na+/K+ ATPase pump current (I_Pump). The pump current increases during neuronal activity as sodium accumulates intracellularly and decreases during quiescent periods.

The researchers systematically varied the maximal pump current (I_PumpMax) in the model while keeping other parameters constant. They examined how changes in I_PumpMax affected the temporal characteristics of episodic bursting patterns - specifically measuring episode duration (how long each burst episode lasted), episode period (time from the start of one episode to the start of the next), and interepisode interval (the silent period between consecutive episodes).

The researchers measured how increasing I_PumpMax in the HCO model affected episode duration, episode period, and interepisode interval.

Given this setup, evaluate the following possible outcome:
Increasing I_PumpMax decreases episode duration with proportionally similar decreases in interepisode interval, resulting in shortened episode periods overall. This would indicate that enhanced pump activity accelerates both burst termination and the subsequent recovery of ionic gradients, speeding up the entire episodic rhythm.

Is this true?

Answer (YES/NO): NO